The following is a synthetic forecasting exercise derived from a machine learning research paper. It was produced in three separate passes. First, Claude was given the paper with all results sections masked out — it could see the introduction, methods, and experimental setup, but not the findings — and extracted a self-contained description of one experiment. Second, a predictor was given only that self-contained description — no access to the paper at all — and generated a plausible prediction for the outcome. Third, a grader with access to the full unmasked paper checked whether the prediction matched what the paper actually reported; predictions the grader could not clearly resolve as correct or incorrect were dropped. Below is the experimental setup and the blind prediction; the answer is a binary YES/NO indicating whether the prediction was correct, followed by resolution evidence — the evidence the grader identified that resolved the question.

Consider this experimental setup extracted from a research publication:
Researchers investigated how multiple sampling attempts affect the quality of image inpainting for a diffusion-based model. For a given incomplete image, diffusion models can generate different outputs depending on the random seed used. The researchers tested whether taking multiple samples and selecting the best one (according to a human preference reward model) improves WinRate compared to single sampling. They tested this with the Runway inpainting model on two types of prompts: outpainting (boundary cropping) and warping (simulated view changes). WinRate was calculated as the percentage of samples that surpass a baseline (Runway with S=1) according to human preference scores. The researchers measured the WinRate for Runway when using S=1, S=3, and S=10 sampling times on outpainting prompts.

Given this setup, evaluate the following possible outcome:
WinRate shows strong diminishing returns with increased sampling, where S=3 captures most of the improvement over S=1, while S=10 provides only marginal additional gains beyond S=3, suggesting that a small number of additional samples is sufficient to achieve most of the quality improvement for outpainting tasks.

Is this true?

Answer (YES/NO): NO